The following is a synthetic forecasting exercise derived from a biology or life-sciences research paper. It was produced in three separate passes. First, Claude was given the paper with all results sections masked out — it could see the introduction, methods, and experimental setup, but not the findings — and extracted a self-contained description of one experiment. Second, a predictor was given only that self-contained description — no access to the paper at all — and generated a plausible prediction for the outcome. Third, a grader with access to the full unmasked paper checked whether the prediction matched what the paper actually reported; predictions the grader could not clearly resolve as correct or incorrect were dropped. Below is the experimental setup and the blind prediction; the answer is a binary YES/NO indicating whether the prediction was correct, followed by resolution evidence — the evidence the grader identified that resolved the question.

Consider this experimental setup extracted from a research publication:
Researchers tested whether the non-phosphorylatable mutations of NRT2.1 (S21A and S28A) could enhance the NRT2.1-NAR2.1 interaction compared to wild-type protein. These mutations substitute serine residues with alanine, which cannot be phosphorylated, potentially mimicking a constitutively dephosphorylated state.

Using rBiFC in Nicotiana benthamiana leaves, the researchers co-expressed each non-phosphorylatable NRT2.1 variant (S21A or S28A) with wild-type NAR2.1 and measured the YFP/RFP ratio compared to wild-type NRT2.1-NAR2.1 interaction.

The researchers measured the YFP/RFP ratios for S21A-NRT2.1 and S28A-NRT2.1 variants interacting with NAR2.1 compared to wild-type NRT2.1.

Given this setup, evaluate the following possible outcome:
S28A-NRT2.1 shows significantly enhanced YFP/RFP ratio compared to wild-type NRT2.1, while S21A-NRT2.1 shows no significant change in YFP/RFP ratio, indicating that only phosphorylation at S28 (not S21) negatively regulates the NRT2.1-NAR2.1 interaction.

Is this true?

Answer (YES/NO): NO